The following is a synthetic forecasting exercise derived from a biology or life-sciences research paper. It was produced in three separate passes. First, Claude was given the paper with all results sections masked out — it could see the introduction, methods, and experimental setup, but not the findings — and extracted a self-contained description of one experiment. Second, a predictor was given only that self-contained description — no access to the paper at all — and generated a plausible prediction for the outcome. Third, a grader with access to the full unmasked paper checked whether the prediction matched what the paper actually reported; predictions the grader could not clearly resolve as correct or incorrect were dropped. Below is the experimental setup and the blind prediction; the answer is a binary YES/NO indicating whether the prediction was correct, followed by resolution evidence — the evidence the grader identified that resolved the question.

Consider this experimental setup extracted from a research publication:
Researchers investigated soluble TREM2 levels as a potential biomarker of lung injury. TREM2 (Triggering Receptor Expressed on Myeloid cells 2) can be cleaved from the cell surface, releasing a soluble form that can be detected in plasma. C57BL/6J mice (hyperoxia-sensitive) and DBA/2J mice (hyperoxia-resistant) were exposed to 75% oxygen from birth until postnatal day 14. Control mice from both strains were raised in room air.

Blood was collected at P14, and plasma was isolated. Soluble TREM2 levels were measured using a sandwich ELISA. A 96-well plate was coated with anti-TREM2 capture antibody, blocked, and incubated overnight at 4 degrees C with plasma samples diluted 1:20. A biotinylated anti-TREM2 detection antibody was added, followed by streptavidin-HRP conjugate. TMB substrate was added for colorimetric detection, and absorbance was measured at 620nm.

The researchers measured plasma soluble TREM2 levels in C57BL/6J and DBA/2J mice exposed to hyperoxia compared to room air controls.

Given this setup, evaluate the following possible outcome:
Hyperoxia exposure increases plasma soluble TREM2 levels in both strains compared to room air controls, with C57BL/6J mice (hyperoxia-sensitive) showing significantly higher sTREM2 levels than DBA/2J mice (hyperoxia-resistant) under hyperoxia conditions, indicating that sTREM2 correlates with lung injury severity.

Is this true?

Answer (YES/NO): NO